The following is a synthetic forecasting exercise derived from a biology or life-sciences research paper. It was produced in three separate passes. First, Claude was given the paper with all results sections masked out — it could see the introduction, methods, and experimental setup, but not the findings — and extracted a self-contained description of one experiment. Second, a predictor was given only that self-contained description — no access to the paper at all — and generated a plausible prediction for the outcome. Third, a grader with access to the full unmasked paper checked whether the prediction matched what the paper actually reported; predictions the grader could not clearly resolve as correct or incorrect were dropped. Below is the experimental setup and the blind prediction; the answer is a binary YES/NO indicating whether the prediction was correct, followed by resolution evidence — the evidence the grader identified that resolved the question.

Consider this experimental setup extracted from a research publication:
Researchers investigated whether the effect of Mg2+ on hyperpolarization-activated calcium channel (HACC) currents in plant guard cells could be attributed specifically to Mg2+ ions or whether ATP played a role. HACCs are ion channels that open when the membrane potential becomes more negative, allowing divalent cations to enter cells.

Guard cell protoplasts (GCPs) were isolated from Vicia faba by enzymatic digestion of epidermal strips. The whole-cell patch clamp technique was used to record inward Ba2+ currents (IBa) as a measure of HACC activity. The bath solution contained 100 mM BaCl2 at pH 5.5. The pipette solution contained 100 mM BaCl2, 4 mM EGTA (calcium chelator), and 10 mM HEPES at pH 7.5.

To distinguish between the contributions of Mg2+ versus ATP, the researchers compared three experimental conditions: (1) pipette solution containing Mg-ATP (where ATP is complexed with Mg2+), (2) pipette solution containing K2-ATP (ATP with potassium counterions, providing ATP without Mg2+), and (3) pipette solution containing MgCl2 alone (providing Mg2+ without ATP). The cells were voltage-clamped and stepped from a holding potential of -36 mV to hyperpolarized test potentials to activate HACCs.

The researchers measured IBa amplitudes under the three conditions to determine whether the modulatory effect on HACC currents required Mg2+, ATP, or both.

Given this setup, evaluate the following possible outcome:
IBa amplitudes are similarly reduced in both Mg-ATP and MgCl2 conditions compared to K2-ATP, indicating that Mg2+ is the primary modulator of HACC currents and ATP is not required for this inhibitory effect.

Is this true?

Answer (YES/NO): YES